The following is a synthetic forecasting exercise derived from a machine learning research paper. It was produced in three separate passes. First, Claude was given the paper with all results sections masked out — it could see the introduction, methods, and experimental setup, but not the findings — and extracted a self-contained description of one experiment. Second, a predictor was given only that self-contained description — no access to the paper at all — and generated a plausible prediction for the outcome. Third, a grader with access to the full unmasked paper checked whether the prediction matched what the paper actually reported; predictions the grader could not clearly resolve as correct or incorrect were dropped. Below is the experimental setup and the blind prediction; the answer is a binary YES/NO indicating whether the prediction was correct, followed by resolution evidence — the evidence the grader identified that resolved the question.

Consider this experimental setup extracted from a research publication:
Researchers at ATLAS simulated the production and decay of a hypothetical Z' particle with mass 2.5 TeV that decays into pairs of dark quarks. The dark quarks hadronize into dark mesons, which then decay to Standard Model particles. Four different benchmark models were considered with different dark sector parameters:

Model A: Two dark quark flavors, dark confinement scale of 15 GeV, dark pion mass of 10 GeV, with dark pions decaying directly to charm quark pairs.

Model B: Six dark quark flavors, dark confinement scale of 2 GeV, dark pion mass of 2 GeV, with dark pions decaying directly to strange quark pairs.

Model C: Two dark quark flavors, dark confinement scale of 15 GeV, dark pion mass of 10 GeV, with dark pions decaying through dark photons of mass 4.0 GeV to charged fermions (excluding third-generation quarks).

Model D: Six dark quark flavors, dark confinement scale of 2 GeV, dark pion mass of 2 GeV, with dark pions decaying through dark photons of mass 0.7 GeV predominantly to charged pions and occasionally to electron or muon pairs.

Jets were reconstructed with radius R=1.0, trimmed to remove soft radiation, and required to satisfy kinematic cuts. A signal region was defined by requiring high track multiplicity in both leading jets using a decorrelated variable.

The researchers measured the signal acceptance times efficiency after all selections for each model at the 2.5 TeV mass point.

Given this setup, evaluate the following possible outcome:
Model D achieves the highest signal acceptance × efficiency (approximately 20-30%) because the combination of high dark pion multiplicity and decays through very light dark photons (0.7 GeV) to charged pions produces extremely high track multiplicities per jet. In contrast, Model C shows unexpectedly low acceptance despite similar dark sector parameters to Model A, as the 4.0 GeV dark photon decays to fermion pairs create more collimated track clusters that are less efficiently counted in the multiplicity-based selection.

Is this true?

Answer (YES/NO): NO